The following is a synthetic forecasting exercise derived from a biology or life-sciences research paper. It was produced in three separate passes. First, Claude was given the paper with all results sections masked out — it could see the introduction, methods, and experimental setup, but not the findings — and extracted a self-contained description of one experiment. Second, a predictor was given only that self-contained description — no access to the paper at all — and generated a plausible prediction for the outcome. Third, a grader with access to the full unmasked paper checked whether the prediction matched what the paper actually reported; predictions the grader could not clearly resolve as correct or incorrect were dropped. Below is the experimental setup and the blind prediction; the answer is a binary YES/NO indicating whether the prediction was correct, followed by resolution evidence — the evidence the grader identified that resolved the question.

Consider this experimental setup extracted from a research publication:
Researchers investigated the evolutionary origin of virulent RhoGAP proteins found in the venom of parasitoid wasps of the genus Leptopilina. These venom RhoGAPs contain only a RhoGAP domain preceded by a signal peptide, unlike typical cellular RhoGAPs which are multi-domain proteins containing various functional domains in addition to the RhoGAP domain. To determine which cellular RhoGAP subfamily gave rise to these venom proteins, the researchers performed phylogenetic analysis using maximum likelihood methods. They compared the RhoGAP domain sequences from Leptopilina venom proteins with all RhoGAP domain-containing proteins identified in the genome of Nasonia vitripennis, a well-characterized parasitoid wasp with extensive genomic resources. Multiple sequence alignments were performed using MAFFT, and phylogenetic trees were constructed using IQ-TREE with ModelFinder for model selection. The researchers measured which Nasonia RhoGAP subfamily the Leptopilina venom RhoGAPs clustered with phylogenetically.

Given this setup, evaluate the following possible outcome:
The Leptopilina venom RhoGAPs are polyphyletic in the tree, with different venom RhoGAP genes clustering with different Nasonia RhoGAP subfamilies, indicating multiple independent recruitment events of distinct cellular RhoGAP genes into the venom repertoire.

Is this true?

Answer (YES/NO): NO